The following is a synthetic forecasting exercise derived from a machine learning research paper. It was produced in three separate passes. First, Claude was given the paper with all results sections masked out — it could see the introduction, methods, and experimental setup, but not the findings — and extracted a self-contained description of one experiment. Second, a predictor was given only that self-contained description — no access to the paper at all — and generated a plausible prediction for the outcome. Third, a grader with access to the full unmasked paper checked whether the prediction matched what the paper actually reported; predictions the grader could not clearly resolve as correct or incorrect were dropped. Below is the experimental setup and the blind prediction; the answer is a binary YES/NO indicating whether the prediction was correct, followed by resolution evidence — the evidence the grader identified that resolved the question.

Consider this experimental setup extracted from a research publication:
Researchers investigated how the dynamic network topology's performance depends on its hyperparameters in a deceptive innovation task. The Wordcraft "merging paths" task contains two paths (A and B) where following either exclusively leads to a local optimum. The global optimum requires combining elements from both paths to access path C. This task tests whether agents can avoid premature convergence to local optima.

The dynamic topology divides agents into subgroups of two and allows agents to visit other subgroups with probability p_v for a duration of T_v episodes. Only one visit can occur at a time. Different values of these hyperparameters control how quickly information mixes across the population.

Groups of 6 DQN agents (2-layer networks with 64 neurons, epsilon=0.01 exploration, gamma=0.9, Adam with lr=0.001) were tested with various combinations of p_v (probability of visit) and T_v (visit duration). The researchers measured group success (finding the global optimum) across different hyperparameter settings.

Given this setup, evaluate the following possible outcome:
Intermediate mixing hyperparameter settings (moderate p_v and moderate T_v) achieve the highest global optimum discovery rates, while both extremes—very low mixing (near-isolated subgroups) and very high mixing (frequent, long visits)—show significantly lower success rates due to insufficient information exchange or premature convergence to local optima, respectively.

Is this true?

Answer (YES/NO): NO